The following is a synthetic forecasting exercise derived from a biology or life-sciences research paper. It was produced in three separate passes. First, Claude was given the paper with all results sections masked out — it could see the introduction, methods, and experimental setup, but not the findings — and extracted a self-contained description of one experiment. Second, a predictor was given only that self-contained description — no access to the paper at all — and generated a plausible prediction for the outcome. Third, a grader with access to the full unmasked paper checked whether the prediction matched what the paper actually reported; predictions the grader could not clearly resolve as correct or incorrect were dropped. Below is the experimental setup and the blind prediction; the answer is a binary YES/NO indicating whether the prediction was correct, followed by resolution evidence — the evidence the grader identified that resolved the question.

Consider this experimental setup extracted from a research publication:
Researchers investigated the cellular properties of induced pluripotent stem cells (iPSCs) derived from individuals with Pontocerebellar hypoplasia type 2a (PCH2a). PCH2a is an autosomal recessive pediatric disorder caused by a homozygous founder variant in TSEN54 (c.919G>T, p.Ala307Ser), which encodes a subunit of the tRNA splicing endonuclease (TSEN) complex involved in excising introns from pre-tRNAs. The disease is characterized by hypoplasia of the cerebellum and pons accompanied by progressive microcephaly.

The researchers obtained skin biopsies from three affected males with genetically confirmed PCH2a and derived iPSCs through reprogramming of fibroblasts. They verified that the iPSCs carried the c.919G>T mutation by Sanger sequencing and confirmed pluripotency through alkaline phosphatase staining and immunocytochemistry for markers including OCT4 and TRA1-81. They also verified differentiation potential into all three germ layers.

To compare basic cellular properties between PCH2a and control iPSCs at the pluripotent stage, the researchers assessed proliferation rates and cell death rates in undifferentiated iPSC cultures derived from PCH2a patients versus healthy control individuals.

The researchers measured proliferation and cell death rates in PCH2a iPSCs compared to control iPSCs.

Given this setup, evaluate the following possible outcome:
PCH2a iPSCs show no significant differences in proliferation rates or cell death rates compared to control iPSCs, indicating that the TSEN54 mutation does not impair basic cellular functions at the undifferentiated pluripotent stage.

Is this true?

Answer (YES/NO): YES